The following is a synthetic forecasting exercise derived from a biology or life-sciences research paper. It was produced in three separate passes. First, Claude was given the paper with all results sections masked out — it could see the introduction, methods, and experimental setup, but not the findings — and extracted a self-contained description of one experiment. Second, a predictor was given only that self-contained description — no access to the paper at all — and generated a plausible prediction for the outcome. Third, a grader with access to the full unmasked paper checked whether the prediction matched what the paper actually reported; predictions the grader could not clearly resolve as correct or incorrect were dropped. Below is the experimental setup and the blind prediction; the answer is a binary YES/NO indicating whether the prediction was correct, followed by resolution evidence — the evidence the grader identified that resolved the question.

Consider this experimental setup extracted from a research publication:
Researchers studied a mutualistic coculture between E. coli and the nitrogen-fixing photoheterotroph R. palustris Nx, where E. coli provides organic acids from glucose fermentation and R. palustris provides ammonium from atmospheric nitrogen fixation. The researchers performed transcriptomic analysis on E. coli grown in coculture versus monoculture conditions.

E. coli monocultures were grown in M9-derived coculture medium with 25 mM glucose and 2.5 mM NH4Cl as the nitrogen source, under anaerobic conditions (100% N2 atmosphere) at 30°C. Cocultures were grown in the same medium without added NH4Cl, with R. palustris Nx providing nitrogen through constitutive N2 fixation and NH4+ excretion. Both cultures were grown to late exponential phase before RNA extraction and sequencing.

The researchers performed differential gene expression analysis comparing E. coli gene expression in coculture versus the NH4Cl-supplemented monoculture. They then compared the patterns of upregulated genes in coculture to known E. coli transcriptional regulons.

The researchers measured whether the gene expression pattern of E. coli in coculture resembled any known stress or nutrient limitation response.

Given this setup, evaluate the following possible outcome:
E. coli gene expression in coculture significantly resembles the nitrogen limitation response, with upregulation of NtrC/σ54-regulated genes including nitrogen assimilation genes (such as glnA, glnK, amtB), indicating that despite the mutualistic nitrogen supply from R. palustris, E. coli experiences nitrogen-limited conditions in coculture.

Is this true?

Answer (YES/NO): YES